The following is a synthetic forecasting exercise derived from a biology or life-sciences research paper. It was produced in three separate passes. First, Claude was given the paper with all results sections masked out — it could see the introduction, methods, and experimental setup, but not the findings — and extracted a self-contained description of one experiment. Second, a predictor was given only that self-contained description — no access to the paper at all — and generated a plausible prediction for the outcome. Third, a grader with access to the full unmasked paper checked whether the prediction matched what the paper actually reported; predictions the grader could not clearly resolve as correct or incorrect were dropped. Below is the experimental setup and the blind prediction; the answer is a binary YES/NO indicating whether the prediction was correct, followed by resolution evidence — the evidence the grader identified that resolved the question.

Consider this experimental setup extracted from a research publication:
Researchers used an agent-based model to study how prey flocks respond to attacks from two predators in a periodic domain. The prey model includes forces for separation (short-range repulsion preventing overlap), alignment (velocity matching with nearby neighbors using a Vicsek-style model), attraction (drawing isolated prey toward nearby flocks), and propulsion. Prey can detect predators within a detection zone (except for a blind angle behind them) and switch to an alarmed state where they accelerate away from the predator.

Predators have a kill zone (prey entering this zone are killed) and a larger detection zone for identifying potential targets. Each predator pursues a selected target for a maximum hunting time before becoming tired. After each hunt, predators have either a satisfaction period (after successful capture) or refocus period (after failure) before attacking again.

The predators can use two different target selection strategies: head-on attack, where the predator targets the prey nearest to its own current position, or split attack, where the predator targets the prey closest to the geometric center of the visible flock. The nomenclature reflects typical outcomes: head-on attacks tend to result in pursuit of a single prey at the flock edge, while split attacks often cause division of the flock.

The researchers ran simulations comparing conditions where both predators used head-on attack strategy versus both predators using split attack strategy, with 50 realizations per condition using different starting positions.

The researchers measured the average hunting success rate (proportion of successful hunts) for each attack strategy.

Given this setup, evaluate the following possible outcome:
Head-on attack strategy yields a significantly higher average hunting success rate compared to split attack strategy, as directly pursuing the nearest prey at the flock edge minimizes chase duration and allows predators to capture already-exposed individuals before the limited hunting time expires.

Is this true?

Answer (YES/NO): YES